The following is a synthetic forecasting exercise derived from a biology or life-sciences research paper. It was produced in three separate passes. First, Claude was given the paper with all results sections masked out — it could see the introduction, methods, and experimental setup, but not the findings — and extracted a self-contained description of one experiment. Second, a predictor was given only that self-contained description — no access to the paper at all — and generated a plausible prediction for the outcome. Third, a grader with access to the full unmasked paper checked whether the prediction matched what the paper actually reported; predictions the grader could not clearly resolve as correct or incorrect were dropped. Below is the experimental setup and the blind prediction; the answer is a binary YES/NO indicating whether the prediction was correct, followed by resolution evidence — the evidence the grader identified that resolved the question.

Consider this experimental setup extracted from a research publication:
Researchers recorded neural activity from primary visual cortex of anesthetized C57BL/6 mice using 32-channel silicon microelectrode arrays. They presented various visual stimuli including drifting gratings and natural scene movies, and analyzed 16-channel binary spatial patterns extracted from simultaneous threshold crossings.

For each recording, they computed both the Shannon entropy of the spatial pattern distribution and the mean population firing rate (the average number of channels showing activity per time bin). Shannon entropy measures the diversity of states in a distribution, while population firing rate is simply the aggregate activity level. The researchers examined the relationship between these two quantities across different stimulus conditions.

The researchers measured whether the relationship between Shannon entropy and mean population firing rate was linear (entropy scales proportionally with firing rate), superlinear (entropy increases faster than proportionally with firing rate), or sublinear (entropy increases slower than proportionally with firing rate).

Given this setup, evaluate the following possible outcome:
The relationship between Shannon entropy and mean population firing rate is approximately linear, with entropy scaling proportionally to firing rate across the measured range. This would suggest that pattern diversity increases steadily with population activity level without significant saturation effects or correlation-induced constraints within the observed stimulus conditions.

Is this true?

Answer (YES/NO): NO